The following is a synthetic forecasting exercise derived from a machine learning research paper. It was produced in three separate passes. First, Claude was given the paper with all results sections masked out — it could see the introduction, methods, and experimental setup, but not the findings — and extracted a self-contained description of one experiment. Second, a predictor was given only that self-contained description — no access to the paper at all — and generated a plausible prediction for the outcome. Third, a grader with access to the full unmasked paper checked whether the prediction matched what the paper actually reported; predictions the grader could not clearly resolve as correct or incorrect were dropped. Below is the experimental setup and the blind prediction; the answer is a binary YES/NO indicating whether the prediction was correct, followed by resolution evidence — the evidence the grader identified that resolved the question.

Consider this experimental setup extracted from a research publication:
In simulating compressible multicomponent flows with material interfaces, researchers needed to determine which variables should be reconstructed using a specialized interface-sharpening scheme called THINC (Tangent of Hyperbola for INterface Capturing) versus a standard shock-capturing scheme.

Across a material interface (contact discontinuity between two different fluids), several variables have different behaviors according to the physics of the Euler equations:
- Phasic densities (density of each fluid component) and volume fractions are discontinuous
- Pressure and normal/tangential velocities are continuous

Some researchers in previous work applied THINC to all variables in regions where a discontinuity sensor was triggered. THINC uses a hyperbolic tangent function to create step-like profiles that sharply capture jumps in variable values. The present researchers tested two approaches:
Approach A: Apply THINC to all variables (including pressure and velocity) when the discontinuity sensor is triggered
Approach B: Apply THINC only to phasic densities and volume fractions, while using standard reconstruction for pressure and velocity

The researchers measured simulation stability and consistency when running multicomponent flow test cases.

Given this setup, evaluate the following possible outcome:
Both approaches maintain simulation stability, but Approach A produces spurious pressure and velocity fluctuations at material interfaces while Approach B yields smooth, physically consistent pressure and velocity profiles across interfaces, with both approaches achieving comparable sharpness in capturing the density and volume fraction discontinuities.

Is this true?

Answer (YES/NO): NO